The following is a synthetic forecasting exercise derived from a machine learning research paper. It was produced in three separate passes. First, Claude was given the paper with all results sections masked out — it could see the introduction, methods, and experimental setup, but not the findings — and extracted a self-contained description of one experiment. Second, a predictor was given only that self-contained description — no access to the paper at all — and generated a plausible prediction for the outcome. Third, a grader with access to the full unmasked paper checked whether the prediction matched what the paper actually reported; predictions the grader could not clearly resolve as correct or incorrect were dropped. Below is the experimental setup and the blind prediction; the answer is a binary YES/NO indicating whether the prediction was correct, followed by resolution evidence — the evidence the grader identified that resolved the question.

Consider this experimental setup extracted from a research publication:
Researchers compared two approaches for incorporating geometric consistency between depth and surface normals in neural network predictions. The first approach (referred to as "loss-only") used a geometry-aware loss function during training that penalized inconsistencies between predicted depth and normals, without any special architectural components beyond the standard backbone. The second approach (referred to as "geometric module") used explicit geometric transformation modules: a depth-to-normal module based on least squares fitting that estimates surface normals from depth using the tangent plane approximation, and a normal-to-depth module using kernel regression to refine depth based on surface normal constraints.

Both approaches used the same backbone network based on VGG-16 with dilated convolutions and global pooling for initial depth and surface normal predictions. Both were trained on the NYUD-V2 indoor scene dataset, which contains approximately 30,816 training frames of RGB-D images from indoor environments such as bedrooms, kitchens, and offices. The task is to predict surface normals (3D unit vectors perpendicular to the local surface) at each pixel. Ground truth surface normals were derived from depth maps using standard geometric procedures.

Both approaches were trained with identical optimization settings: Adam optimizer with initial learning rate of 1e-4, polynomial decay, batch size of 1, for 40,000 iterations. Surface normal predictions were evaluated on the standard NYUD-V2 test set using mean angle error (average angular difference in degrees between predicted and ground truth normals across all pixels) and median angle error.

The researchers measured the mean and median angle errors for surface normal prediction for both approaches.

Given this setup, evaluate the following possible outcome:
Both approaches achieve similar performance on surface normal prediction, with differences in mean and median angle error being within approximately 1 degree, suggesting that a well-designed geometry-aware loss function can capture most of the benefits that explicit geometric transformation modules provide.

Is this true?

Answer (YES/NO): YES